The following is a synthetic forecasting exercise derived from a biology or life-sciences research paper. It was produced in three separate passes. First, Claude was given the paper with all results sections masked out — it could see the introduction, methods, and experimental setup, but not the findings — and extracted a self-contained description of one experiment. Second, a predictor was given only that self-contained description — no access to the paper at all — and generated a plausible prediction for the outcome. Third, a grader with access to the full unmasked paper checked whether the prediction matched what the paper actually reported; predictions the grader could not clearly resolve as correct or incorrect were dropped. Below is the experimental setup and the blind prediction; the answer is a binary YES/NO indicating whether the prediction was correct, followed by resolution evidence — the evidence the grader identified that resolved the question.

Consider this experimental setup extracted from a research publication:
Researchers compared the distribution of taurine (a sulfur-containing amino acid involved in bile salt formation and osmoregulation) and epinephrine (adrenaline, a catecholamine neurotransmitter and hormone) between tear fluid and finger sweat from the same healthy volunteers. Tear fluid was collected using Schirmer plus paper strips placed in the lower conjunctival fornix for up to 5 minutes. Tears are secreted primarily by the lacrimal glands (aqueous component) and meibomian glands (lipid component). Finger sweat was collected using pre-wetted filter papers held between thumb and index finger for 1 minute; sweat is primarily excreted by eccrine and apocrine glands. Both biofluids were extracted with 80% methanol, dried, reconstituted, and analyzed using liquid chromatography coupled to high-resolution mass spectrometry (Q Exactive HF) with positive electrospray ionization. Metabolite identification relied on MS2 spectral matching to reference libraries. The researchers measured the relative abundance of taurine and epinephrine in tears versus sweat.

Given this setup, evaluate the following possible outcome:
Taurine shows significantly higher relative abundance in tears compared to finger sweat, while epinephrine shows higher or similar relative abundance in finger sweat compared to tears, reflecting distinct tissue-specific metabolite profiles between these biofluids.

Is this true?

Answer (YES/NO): NO